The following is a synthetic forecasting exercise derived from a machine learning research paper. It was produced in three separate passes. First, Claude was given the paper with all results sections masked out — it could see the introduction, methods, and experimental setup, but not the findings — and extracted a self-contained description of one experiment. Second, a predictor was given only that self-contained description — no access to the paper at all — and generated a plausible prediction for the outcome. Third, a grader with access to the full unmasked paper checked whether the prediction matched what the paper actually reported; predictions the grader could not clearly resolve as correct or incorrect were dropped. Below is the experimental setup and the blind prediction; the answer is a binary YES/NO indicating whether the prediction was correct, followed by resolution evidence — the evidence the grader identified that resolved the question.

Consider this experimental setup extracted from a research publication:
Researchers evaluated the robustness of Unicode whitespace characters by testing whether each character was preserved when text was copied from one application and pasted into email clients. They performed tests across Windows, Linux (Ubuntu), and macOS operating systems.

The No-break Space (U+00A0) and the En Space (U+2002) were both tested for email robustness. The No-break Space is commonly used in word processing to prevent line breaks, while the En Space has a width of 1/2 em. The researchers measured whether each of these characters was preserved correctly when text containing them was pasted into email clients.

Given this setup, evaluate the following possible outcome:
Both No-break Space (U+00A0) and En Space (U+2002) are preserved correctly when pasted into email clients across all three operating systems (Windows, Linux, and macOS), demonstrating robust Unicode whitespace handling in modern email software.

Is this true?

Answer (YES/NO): NO